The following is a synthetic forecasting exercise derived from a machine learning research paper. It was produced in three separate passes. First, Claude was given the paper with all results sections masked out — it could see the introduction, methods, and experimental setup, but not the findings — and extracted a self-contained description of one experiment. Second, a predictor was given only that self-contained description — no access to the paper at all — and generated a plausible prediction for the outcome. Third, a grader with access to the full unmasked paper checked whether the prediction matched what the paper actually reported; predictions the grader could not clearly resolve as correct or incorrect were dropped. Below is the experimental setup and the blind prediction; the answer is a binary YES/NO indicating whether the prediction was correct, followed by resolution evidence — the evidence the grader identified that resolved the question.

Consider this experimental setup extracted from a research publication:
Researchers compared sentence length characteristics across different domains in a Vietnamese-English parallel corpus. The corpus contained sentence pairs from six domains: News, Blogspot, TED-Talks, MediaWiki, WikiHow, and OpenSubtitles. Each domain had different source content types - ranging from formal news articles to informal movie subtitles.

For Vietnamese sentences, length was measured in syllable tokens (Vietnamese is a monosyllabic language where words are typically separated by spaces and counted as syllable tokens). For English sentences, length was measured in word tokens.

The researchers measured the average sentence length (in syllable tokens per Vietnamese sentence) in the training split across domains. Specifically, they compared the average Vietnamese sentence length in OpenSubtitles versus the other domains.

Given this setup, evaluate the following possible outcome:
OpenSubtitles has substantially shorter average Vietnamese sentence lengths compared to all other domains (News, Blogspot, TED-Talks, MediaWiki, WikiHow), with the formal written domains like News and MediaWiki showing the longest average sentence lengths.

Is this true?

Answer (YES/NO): NO